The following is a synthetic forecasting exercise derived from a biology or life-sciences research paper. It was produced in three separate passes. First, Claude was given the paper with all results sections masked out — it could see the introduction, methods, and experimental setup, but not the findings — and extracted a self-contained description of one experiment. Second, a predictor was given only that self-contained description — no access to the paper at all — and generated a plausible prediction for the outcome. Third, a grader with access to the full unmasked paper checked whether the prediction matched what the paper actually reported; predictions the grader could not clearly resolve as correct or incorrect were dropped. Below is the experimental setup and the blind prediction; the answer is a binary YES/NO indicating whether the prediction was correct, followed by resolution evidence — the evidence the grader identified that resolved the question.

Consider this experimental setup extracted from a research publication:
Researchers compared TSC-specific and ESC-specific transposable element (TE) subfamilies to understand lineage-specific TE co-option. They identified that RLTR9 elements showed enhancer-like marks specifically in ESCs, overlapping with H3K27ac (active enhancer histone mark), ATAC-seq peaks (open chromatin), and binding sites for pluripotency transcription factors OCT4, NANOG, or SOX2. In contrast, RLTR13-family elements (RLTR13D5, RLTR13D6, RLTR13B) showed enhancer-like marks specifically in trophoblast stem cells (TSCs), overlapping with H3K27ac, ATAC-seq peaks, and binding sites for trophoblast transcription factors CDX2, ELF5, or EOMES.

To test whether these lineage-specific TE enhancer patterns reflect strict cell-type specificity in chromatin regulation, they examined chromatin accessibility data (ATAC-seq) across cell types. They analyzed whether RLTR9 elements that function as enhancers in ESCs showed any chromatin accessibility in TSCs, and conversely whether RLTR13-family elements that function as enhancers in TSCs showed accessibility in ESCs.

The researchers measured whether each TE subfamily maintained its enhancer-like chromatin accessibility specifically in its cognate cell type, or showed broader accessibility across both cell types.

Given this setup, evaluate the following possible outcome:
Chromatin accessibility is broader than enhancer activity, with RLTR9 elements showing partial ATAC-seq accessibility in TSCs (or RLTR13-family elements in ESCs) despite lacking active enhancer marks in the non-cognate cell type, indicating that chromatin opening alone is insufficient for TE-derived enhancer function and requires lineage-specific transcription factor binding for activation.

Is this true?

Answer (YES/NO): NO